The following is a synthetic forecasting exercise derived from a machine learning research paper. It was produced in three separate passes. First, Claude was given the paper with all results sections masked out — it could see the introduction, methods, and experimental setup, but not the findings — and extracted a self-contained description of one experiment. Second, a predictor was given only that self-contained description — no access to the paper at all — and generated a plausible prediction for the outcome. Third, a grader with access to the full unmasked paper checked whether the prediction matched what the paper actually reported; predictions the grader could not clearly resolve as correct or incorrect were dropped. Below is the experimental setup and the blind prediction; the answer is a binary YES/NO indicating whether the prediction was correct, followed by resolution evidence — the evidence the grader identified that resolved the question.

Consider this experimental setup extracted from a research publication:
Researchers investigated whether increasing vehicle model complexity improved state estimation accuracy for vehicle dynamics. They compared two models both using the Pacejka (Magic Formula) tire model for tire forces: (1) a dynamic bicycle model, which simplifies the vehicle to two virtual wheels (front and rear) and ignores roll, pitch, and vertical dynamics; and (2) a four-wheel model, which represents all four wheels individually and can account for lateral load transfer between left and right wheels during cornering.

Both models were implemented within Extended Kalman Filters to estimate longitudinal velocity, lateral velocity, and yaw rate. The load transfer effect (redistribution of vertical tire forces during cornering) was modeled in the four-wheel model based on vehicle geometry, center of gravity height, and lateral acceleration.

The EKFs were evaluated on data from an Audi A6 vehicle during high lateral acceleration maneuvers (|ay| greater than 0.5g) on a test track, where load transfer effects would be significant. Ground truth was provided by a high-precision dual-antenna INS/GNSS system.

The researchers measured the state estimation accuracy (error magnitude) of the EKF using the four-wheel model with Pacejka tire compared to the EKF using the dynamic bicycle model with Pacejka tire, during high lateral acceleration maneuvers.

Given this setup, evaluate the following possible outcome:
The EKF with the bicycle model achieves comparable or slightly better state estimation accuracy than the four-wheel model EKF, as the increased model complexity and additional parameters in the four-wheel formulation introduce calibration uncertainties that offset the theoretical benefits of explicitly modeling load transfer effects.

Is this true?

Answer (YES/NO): NO